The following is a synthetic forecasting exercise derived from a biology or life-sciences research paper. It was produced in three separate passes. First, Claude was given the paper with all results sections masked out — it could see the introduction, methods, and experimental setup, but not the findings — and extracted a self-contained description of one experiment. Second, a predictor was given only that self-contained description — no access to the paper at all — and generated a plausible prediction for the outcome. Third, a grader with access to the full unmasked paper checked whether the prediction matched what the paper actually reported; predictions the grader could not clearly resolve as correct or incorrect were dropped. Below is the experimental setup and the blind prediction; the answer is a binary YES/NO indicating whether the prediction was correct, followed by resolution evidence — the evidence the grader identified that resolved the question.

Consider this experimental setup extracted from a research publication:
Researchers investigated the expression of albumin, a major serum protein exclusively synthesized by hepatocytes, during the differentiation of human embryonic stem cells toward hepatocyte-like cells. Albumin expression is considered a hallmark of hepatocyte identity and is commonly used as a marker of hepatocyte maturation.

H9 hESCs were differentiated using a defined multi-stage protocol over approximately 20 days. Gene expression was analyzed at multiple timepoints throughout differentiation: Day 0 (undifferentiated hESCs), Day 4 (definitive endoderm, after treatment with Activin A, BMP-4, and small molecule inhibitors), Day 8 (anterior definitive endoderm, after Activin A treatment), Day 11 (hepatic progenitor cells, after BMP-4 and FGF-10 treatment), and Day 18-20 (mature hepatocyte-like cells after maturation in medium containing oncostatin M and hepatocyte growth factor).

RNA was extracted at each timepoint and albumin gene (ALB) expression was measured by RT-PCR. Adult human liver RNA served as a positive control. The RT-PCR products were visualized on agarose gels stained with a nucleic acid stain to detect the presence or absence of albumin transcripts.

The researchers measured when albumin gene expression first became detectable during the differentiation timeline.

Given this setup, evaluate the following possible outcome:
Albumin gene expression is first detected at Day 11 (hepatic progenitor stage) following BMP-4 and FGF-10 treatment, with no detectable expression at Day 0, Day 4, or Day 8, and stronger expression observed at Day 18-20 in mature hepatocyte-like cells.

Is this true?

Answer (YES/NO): NO